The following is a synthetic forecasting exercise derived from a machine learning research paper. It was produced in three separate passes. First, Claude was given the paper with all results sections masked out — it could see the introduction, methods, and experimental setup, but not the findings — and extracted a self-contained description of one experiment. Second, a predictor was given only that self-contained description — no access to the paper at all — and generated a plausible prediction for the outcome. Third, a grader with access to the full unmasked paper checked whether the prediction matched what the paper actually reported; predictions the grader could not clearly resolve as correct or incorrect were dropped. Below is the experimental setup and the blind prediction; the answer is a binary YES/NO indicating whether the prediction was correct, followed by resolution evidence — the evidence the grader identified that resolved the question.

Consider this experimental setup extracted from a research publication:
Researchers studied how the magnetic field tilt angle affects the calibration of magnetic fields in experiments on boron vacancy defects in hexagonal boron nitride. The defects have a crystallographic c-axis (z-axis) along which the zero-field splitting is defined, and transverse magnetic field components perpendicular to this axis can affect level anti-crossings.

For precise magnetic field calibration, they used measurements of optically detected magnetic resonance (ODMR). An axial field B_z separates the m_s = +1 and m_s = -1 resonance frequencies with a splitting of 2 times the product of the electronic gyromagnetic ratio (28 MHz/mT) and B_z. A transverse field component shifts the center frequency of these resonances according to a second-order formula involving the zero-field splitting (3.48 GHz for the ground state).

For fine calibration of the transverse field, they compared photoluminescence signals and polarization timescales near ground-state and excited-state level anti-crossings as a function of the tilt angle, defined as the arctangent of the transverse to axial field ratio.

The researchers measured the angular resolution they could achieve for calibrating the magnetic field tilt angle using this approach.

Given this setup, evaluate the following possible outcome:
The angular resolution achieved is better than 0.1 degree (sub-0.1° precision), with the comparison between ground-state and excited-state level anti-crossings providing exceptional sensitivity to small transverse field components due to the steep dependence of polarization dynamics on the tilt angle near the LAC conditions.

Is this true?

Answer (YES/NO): NO